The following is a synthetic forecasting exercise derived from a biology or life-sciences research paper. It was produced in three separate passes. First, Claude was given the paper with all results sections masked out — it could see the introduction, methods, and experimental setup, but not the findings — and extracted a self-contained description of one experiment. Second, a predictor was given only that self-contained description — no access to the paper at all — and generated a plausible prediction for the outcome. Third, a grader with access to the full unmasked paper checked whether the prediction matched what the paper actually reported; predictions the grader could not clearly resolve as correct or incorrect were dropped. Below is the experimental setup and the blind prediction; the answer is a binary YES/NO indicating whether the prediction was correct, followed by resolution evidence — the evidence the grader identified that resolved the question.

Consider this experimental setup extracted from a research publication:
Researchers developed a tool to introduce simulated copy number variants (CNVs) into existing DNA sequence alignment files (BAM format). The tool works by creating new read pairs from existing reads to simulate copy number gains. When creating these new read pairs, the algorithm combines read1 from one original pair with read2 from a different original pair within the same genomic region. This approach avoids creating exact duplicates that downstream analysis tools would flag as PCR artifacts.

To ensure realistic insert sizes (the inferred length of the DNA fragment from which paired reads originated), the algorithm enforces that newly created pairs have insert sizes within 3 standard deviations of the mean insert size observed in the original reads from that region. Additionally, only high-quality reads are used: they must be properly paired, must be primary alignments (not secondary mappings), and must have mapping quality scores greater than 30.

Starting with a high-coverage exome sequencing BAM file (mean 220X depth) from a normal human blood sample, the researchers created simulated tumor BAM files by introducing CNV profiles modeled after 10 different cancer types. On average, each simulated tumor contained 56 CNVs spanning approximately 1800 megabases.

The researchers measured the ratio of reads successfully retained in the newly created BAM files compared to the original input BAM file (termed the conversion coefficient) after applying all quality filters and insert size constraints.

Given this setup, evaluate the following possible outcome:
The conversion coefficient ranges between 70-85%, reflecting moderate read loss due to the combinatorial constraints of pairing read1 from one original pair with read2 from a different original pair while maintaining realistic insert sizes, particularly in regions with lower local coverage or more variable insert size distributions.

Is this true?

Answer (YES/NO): NO